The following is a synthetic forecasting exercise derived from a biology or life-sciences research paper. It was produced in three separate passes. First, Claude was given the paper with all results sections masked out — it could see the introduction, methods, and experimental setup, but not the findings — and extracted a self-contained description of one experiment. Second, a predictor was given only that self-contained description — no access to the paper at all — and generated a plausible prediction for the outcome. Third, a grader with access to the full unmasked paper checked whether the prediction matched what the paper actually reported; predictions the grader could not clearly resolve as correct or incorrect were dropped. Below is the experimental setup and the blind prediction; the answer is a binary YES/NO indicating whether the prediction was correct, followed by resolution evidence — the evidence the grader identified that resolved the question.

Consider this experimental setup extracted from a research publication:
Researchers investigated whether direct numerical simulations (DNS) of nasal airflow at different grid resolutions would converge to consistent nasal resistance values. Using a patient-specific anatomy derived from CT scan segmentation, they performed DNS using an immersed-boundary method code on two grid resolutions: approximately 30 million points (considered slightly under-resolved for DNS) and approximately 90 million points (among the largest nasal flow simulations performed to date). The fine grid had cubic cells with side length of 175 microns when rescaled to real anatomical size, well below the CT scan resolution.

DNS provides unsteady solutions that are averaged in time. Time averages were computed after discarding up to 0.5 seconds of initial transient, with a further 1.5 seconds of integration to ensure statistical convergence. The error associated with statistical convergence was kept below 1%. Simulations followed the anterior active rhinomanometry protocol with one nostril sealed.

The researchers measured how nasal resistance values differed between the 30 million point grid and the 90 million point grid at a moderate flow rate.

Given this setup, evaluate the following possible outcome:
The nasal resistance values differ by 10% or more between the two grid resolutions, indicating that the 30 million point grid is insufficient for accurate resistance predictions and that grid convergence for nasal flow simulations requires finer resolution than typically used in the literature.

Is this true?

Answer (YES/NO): NO